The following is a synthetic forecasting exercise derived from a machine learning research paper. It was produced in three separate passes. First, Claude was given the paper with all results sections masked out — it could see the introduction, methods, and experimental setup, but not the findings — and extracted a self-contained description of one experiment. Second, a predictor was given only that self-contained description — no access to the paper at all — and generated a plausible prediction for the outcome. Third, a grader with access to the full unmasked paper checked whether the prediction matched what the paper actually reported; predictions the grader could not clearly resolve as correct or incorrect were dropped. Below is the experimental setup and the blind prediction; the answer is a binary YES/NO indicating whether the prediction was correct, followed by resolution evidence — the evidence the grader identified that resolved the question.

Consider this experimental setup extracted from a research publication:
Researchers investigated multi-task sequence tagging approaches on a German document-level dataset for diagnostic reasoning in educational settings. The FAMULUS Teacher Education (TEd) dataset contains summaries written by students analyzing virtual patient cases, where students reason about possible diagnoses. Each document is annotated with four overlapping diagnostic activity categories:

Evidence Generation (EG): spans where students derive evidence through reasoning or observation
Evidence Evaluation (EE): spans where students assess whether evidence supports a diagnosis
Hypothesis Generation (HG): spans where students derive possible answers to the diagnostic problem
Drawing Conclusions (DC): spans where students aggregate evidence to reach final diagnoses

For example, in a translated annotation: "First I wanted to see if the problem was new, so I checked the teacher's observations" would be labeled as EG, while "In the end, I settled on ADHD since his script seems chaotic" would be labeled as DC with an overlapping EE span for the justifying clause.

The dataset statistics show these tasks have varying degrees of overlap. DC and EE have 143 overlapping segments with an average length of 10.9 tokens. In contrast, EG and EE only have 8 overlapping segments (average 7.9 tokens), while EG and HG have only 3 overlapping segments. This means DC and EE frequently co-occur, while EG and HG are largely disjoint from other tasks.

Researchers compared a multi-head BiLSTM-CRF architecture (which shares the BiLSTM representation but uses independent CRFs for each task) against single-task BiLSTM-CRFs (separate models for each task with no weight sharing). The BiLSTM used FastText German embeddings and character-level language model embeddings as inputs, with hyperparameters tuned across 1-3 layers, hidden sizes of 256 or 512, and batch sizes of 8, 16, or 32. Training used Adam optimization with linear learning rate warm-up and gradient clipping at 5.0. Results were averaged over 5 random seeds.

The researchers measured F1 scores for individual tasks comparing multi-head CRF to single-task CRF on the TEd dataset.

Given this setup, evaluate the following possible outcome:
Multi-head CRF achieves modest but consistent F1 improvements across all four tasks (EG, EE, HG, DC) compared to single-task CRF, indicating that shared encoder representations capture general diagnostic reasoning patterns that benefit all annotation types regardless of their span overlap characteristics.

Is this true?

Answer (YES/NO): NO